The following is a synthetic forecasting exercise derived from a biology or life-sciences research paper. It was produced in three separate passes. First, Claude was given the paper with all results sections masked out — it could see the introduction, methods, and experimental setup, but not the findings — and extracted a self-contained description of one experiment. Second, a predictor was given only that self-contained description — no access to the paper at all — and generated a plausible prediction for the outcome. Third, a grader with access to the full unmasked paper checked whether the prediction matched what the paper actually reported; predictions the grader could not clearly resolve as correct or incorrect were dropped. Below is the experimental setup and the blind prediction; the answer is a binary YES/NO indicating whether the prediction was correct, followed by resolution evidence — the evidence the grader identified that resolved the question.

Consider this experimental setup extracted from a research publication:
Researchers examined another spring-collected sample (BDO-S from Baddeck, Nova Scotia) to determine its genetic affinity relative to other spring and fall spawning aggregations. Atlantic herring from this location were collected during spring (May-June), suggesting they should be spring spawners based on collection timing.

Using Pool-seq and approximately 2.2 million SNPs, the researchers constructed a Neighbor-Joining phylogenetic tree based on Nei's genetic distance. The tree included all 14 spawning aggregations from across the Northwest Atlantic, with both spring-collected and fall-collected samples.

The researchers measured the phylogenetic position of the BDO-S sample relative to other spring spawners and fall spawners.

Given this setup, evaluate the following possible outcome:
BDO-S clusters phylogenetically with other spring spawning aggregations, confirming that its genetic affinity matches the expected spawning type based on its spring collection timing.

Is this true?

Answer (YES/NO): NO